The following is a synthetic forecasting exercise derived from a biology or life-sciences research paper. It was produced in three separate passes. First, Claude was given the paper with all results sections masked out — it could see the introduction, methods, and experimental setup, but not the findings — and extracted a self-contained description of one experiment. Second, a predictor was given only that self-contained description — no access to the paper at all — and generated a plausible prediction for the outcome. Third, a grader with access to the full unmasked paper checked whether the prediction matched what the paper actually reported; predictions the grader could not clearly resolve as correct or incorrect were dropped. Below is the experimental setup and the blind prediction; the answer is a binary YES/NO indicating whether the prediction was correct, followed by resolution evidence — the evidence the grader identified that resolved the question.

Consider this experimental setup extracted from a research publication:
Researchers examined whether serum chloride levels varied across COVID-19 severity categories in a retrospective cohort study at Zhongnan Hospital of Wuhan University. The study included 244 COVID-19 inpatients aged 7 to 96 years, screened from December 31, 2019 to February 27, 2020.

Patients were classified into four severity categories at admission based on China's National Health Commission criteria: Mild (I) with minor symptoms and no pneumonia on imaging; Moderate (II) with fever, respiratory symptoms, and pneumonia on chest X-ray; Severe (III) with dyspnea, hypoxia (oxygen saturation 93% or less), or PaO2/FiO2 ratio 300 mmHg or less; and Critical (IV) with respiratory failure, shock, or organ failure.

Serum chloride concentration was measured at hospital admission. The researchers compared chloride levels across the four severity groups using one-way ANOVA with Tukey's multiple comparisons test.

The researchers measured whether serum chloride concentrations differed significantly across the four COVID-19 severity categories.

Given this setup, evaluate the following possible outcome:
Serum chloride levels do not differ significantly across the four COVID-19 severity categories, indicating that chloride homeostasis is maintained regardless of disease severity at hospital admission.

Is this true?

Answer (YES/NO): NO